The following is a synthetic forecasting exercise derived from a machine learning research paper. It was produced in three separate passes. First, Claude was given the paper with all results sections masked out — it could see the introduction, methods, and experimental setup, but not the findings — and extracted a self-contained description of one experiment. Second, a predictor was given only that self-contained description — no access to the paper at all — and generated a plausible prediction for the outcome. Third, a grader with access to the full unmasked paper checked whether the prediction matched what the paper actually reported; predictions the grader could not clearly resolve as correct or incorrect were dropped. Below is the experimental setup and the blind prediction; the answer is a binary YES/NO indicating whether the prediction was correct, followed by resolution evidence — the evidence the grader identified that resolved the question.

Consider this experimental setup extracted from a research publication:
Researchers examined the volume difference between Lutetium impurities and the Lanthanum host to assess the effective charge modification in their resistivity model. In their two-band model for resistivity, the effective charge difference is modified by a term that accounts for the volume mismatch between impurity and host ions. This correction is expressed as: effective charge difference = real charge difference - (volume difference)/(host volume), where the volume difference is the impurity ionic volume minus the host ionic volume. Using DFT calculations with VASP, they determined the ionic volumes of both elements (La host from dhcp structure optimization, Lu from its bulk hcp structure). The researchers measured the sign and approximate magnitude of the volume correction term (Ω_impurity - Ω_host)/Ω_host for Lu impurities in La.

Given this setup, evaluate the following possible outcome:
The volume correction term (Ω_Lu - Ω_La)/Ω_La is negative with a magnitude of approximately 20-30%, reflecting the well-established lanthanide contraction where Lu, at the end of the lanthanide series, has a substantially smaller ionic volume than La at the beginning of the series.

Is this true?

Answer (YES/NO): YES